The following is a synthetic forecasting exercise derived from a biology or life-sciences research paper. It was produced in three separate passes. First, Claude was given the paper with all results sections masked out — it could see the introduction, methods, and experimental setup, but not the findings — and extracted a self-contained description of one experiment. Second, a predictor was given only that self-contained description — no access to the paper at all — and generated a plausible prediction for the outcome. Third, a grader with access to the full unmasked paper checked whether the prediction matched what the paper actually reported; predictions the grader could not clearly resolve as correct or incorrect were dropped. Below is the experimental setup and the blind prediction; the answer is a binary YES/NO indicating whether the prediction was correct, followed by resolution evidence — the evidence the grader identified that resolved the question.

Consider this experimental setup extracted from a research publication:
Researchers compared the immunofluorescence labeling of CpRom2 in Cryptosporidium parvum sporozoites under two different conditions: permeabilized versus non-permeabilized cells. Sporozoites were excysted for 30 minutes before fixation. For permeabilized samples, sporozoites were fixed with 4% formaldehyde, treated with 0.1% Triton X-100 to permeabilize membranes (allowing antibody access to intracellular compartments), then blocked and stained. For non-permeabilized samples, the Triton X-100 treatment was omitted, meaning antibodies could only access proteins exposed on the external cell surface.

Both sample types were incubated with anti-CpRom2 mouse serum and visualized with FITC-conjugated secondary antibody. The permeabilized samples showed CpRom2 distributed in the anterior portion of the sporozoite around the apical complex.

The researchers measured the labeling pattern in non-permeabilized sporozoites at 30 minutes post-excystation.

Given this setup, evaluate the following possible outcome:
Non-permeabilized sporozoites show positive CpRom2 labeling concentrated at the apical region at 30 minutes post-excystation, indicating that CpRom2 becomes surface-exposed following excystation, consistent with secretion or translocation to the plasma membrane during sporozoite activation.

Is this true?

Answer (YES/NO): NO